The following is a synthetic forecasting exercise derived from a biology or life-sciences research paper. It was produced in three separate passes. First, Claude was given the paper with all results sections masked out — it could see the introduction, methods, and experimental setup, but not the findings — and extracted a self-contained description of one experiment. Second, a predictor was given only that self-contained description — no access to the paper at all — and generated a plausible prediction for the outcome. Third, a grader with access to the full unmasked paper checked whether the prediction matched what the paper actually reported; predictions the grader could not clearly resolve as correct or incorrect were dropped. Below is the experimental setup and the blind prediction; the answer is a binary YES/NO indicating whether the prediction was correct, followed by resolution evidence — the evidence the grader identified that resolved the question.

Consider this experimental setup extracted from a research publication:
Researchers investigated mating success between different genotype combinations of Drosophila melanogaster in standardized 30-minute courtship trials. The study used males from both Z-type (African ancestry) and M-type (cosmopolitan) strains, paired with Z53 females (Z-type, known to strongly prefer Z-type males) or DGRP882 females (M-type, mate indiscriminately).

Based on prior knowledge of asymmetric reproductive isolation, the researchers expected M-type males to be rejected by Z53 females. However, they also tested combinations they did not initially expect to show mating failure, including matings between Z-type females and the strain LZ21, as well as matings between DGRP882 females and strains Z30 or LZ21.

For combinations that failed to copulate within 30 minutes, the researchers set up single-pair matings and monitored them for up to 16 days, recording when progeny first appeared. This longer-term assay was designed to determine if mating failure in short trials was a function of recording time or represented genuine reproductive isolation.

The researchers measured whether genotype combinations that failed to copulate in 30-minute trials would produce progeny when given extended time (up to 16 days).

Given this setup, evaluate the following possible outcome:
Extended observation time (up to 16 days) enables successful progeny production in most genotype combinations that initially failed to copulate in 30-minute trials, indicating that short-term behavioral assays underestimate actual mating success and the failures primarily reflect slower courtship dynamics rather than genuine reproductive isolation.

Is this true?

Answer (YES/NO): NO